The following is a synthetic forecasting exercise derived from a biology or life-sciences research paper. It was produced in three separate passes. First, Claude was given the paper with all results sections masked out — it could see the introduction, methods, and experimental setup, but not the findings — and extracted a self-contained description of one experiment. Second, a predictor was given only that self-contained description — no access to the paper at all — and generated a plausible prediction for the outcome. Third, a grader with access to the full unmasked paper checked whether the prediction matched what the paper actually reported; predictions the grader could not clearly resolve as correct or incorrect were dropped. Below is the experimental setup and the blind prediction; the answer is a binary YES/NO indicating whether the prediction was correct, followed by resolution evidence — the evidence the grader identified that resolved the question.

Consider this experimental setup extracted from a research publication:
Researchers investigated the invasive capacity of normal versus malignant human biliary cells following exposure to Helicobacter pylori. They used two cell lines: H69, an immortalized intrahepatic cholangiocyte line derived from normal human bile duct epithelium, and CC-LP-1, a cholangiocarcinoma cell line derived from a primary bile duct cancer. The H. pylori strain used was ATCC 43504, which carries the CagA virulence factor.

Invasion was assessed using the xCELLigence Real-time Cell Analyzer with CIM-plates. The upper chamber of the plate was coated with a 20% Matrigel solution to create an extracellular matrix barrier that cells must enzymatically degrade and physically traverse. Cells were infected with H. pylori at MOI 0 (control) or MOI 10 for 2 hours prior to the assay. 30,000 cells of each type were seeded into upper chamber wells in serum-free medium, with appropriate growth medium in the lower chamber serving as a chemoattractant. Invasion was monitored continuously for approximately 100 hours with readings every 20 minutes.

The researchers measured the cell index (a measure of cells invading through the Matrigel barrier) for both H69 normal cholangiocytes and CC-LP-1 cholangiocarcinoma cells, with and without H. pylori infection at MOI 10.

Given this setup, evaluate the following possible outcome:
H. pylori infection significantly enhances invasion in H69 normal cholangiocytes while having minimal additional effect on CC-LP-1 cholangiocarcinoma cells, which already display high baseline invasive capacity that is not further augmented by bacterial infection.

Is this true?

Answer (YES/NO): NO